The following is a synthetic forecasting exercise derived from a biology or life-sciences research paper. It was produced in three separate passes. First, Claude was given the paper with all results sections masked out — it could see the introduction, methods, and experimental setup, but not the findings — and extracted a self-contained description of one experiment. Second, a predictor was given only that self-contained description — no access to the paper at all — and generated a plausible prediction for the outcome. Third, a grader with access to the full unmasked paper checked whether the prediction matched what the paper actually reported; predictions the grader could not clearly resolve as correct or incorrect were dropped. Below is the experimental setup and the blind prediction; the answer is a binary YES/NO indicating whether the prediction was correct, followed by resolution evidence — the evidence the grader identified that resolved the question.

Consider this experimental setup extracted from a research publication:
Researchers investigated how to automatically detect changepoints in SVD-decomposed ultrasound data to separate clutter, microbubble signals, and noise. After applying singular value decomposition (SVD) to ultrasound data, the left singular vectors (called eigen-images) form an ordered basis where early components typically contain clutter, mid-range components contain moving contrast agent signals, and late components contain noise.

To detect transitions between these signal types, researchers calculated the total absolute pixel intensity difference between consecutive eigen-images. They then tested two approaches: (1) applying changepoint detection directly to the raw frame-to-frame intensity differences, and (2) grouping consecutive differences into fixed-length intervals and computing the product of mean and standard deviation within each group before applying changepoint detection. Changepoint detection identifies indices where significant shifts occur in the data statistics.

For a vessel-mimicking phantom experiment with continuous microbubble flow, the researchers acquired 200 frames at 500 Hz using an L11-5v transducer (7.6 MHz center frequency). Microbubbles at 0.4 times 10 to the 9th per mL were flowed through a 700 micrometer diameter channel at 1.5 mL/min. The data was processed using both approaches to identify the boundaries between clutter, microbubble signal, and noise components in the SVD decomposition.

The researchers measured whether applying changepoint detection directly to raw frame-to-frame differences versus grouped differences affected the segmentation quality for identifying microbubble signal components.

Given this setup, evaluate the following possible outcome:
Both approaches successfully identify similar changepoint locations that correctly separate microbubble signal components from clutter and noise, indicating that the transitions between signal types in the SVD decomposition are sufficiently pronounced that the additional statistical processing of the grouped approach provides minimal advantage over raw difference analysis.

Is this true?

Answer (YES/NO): NO